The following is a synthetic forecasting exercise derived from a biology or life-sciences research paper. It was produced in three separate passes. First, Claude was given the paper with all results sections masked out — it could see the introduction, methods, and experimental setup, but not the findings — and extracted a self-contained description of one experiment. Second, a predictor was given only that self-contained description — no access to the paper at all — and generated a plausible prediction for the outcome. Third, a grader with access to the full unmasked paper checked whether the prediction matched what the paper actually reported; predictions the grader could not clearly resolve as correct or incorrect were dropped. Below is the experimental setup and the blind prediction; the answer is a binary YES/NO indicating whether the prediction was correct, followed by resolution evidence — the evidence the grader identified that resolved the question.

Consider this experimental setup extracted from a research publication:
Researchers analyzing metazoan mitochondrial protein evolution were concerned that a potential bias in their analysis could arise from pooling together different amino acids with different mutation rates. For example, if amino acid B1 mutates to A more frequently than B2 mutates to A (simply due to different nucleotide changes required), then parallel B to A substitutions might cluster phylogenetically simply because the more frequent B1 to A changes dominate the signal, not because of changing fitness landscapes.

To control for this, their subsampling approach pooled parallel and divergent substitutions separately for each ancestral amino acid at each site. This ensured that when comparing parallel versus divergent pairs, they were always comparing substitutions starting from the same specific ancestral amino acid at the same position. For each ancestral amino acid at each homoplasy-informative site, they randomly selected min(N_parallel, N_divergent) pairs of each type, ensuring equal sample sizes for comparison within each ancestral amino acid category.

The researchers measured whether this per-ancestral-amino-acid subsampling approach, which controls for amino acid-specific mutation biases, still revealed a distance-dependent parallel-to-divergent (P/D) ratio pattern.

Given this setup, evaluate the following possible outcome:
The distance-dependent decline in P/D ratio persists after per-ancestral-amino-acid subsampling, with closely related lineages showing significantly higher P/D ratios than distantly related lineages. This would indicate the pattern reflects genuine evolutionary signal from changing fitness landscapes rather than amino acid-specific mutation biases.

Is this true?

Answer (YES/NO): YES